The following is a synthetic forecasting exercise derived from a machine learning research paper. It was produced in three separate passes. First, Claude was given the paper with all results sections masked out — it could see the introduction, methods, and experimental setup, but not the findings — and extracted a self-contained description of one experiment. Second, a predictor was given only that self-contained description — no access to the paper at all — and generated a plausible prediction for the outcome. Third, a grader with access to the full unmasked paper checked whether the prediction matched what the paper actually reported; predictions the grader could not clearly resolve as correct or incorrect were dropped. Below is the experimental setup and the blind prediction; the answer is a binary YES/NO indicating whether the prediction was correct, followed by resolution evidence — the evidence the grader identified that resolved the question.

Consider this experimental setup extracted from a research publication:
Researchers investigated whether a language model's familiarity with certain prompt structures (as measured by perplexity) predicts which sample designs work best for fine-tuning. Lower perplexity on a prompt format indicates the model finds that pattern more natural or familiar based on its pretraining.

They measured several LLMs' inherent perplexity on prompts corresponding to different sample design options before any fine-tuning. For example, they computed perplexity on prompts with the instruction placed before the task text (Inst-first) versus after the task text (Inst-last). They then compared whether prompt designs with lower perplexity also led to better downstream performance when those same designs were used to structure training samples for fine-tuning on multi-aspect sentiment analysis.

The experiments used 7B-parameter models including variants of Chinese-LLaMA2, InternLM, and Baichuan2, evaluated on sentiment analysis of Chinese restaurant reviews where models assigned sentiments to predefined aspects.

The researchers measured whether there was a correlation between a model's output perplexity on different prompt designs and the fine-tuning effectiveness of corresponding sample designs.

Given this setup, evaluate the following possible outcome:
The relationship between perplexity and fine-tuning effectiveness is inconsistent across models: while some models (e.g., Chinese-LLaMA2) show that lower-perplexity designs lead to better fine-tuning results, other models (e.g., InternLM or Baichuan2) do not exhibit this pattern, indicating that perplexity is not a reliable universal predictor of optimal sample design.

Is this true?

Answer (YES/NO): NO